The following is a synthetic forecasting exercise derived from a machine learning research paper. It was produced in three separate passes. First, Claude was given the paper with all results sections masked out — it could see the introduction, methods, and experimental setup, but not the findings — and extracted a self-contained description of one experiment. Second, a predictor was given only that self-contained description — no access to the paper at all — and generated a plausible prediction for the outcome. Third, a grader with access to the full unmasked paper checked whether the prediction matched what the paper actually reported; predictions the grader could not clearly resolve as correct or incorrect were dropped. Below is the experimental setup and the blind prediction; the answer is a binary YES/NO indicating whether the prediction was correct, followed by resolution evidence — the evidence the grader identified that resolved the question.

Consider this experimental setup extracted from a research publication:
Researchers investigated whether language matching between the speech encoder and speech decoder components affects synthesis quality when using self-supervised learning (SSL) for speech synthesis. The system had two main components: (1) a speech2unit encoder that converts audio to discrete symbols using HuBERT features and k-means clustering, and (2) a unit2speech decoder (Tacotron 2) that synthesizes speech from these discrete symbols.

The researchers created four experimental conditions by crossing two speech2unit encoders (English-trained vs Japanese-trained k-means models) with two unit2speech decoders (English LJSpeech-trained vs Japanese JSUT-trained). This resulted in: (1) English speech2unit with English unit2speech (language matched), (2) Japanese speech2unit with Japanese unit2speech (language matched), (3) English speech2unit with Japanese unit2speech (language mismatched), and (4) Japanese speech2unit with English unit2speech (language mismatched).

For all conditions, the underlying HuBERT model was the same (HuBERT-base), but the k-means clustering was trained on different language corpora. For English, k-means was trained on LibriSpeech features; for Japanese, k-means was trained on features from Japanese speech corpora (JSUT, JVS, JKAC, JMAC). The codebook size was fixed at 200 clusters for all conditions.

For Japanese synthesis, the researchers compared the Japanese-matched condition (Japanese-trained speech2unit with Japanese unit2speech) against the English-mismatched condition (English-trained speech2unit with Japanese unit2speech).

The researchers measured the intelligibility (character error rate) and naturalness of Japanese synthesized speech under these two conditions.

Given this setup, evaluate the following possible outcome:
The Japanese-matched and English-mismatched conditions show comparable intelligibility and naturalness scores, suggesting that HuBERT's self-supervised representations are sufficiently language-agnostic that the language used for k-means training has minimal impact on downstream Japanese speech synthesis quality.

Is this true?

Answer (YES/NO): NO